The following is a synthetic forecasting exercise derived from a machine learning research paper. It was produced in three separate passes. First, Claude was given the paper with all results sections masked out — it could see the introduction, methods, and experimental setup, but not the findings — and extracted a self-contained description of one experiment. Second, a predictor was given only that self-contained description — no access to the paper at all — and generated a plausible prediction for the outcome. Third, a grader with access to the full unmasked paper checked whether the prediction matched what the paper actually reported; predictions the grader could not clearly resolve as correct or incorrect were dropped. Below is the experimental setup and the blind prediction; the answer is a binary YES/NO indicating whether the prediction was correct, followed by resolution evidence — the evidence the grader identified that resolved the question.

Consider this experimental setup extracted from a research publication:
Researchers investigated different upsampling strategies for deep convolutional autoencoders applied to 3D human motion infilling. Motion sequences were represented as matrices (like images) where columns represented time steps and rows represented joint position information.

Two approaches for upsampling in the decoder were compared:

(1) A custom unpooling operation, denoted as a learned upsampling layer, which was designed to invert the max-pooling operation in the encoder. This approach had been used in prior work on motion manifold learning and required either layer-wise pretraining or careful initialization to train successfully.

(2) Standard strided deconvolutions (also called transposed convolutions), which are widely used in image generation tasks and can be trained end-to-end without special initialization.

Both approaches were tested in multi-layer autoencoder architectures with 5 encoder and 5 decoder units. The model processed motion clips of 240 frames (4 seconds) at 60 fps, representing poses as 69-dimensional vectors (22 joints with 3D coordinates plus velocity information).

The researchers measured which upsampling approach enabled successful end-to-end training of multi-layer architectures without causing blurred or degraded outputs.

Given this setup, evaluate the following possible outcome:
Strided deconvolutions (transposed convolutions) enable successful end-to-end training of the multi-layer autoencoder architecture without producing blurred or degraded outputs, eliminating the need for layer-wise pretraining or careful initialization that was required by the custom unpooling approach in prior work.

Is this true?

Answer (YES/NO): YES